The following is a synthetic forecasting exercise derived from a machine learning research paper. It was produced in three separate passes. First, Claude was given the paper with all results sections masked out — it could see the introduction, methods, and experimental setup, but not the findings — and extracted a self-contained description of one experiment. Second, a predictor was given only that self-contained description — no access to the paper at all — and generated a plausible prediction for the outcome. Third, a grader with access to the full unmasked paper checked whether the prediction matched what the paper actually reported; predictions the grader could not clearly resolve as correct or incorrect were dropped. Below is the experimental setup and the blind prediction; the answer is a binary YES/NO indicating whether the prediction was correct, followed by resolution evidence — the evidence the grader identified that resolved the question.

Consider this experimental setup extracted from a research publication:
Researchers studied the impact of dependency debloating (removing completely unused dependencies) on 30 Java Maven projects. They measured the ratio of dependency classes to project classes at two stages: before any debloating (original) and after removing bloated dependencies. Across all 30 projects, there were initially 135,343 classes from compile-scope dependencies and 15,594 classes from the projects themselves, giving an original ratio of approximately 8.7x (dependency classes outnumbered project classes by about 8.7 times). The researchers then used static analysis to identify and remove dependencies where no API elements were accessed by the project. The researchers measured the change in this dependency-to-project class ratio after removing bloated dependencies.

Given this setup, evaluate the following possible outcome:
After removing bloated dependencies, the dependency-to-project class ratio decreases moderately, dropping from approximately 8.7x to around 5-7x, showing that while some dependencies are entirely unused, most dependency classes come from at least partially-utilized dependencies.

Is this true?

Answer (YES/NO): NO